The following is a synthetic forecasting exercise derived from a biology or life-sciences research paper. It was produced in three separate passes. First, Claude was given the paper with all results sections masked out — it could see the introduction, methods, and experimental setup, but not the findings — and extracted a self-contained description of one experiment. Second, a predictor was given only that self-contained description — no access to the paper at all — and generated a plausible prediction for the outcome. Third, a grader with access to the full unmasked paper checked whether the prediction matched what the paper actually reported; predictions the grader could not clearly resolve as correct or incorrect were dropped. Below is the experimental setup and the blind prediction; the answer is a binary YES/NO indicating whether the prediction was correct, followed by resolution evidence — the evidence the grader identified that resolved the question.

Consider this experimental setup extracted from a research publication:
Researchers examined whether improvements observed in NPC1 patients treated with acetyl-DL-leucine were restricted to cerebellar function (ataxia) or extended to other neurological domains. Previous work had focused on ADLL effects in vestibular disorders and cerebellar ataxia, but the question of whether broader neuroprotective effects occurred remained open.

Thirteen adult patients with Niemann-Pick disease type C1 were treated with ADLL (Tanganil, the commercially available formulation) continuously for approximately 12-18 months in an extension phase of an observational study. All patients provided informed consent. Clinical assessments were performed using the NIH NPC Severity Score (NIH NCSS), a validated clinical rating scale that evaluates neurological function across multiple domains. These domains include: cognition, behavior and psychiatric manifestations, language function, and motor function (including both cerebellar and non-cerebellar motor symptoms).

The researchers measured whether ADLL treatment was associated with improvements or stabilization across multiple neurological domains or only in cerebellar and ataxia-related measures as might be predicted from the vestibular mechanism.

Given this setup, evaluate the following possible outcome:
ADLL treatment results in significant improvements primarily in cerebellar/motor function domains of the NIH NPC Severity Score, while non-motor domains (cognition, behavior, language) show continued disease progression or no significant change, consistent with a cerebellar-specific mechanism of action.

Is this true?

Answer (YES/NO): NO